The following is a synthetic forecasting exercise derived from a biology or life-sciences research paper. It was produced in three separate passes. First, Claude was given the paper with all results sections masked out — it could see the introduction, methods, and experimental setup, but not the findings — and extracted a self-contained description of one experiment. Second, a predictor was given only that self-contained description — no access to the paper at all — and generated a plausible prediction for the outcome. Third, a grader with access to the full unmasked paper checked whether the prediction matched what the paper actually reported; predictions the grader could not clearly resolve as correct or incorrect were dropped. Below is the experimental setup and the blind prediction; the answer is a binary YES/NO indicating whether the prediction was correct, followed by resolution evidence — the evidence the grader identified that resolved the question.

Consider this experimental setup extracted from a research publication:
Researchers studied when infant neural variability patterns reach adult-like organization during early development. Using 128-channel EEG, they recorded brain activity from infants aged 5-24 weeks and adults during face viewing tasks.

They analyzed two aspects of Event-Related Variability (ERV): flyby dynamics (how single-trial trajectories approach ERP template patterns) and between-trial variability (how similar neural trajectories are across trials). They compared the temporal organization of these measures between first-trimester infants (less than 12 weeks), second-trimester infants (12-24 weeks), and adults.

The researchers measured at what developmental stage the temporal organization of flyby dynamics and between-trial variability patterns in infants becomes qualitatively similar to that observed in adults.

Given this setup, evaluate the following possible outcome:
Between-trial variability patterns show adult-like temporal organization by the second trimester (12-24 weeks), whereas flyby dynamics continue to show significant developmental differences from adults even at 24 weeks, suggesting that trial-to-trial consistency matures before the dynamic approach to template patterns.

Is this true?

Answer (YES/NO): NO